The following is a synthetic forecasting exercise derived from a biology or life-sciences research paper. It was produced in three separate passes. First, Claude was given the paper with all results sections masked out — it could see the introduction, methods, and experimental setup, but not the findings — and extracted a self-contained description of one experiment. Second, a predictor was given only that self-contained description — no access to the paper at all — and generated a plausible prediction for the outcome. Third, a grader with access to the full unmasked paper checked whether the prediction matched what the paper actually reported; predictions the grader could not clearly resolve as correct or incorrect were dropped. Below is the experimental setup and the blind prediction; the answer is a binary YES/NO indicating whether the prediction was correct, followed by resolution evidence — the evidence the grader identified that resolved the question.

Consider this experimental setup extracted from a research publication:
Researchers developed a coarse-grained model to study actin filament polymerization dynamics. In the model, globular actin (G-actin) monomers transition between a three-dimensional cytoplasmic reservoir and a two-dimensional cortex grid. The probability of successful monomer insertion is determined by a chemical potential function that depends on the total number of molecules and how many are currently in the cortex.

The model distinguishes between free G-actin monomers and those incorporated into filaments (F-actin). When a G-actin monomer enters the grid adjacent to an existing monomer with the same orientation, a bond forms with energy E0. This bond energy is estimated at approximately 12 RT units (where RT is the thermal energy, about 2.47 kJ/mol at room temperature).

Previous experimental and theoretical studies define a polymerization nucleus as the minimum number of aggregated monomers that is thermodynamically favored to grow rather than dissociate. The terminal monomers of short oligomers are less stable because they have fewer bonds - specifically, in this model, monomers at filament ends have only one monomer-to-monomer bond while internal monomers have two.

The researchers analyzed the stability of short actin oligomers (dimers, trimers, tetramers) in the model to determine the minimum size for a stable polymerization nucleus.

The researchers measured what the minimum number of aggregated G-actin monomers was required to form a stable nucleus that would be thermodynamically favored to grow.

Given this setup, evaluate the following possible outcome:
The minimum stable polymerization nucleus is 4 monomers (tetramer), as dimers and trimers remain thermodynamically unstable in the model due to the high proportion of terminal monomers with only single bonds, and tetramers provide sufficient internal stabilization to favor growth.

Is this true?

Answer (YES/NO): NO